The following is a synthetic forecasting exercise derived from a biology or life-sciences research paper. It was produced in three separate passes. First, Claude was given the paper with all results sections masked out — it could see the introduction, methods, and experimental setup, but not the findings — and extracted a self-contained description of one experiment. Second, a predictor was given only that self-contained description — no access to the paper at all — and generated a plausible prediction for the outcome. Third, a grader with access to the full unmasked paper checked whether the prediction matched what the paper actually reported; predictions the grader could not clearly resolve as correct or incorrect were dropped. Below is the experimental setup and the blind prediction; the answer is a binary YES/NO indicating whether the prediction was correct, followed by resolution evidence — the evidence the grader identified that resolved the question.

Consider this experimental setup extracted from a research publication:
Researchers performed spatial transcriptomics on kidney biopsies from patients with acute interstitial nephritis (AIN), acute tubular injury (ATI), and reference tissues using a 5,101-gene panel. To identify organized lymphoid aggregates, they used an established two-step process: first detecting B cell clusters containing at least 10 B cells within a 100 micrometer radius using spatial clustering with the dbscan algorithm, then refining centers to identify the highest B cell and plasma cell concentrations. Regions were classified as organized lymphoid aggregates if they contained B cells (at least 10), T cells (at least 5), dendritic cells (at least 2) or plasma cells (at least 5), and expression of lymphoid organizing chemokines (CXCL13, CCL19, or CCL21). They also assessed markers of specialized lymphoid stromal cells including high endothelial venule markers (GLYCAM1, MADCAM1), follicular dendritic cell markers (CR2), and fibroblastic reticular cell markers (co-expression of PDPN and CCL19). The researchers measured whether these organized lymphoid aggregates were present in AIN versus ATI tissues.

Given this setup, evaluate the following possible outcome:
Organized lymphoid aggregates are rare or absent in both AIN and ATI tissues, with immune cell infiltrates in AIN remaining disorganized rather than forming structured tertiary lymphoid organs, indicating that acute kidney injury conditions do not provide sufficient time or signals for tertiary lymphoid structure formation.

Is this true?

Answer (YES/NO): NO